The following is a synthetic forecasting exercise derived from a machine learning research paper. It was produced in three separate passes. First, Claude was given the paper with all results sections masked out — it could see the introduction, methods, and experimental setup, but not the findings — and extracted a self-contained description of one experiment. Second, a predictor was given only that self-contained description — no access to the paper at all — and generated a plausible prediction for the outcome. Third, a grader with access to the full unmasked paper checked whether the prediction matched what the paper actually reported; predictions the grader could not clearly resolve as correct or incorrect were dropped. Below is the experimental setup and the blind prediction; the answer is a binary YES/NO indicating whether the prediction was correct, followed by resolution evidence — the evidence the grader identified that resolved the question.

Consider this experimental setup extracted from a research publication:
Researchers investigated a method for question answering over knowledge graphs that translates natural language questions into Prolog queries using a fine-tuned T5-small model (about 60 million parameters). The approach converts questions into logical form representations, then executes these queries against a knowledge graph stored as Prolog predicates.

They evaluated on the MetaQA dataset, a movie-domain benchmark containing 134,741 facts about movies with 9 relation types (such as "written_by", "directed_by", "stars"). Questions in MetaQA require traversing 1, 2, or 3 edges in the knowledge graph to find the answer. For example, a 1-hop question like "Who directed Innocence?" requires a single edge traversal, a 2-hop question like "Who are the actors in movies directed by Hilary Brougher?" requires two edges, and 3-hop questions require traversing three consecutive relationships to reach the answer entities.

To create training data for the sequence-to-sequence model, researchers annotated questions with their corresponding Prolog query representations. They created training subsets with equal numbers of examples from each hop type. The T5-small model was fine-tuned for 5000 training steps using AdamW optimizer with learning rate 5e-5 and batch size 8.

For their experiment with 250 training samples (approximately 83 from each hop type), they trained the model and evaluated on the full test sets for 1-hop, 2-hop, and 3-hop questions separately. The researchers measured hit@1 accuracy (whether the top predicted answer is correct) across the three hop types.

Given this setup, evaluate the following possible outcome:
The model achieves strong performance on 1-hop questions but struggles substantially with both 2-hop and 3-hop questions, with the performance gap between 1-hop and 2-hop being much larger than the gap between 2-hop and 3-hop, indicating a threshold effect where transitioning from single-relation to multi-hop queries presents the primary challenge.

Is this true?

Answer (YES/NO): NO